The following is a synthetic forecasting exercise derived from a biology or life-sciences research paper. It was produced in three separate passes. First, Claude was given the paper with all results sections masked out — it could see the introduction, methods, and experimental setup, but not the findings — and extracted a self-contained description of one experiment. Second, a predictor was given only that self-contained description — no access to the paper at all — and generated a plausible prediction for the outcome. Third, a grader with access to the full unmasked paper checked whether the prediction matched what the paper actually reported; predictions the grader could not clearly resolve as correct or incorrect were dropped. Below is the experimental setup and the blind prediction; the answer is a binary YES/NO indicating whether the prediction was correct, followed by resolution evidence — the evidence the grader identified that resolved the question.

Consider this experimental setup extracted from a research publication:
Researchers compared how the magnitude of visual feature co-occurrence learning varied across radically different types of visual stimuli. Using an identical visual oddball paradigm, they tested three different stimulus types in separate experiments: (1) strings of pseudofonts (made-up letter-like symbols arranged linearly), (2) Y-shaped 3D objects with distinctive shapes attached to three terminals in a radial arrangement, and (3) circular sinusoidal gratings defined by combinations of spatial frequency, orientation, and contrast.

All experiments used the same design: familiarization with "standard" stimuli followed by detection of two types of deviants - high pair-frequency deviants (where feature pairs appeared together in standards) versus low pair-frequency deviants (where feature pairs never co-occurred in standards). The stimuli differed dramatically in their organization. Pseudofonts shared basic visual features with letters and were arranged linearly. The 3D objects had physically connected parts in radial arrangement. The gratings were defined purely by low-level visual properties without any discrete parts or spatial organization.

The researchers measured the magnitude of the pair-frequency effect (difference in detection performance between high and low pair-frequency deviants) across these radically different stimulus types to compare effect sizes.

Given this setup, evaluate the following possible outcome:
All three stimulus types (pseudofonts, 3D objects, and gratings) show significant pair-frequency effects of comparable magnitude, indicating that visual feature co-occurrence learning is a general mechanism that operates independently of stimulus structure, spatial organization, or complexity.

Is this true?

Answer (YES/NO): YES